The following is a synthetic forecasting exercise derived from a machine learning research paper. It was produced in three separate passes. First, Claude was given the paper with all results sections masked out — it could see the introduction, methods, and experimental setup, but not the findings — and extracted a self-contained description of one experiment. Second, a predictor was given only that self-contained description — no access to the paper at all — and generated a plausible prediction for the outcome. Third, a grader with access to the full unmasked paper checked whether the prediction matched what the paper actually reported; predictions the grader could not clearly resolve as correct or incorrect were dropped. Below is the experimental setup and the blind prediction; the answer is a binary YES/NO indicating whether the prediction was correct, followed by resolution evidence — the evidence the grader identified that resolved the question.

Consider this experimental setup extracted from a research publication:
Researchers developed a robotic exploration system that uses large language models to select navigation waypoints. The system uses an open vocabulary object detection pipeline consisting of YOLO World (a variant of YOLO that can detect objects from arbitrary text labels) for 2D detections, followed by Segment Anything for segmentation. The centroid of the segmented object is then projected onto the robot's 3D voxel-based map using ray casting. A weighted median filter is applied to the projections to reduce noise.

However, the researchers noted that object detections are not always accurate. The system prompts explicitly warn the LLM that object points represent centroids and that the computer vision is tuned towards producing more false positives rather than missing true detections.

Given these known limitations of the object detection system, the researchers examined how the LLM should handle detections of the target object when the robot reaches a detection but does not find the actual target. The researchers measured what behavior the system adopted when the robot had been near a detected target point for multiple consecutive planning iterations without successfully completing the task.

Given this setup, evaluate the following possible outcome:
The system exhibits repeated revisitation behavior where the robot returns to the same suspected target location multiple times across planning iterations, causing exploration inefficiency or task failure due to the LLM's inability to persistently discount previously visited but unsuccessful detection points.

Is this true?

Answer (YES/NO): NO